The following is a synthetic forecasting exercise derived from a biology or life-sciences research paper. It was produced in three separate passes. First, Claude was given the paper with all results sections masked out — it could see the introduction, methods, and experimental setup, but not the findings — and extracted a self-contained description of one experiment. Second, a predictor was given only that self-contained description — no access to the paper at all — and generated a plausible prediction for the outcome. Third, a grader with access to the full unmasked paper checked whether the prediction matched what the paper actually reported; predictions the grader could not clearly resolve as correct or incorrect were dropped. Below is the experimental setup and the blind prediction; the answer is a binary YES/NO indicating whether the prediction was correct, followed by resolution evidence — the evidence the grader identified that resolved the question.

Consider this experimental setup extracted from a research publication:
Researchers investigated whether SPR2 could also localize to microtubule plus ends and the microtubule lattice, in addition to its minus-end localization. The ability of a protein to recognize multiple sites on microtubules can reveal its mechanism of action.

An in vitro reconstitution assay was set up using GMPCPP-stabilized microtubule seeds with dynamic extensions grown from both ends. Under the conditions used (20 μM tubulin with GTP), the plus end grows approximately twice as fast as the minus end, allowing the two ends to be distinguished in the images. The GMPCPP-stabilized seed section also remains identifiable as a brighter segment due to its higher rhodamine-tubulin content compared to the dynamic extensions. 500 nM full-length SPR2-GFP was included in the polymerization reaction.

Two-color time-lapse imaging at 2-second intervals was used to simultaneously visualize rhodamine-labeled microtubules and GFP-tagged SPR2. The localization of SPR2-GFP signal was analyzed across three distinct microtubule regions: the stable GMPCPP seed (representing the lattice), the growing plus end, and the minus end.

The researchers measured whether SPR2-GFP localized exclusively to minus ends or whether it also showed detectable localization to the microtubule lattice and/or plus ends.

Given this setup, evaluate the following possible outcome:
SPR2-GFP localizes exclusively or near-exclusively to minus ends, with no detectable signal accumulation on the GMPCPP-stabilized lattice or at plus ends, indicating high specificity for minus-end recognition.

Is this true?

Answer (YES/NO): NO